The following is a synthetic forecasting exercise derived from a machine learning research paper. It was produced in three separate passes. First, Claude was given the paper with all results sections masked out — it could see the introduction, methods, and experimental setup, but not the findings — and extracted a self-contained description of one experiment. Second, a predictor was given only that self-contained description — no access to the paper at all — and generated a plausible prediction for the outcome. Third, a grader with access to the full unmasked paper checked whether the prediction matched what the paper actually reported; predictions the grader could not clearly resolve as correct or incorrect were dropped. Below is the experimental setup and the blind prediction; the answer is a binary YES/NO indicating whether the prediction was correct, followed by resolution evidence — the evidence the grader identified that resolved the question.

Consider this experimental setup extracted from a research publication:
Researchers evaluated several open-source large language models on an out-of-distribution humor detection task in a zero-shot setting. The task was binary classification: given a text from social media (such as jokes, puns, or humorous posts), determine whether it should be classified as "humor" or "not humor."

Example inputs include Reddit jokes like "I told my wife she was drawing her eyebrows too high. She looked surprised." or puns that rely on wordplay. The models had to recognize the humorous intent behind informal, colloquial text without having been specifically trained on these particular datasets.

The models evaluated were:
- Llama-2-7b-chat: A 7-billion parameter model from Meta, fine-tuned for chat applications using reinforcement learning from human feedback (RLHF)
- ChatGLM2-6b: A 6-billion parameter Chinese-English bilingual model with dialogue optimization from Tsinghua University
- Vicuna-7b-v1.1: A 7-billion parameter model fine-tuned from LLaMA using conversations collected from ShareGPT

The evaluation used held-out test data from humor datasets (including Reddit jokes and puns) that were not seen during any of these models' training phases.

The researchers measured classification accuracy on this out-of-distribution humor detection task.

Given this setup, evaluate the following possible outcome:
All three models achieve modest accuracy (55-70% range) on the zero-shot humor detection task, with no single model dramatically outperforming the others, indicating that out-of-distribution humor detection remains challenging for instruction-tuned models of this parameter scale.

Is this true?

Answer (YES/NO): NO